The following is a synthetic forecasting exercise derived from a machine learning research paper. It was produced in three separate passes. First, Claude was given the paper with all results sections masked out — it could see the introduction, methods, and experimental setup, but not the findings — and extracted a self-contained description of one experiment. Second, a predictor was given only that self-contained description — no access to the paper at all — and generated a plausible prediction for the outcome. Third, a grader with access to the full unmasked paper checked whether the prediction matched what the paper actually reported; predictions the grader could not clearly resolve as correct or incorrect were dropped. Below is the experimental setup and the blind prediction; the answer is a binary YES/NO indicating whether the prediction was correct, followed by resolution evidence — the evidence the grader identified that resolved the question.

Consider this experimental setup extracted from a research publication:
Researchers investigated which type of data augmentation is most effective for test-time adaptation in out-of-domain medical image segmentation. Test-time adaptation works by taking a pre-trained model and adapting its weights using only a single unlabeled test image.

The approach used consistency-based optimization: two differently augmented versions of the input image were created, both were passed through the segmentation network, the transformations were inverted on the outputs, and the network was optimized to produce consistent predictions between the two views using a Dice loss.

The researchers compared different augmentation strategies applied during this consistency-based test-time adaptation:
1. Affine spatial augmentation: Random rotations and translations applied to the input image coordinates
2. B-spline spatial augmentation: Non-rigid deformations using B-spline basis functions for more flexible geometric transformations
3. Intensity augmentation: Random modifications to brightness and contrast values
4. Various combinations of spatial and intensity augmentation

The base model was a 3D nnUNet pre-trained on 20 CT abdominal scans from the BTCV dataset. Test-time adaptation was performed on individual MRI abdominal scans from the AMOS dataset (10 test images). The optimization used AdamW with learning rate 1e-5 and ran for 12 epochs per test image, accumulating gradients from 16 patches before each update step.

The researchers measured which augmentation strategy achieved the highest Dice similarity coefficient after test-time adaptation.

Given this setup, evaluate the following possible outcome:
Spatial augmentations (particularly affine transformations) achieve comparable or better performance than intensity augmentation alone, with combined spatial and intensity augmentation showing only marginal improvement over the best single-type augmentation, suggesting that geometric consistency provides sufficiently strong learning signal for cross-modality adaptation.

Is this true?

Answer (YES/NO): NO